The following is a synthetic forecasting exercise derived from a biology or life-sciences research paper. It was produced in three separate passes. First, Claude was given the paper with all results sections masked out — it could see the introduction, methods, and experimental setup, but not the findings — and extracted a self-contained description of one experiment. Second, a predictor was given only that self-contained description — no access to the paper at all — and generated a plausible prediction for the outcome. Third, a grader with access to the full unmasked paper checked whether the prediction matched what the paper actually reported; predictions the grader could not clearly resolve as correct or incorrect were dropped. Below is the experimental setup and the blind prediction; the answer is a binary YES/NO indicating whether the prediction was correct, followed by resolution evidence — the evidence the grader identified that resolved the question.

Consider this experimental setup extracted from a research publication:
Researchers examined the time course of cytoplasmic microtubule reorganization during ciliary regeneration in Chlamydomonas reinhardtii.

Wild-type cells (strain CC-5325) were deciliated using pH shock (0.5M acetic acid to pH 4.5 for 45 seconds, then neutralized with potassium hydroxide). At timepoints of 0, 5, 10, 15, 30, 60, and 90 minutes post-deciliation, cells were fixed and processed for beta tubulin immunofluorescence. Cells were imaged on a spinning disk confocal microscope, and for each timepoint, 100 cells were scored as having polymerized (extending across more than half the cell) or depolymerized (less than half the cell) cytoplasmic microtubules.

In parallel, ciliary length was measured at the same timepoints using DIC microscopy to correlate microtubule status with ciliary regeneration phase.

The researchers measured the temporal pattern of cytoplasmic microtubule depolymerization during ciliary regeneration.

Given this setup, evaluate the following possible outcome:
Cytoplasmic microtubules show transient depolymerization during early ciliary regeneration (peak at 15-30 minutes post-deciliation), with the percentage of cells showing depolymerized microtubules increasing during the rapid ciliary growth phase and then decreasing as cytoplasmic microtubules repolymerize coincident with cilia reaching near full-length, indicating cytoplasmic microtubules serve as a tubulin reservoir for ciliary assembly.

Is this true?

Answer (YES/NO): NO